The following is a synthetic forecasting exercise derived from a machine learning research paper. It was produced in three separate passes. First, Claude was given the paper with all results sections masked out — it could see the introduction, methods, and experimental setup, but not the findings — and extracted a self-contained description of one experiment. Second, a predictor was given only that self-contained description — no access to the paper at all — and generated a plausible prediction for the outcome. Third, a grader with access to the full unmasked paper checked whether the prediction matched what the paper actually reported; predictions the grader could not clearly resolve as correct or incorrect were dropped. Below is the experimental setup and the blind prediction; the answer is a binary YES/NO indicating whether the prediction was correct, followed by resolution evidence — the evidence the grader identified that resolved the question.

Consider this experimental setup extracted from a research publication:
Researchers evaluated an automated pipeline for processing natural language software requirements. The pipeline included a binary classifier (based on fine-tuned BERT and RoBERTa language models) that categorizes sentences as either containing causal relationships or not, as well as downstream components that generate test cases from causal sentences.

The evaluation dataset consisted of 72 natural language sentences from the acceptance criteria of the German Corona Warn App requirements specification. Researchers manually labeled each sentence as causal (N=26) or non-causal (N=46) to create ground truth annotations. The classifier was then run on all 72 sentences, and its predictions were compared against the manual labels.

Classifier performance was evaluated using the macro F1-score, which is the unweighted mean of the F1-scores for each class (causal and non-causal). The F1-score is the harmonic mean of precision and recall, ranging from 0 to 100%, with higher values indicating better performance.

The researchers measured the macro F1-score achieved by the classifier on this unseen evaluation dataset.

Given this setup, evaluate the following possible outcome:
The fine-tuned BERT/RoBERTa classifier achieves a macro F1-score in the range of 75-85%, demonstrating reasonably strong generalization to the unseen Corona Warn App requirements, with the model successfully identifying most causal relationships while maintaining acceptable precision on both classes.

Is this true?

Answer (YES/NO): YES